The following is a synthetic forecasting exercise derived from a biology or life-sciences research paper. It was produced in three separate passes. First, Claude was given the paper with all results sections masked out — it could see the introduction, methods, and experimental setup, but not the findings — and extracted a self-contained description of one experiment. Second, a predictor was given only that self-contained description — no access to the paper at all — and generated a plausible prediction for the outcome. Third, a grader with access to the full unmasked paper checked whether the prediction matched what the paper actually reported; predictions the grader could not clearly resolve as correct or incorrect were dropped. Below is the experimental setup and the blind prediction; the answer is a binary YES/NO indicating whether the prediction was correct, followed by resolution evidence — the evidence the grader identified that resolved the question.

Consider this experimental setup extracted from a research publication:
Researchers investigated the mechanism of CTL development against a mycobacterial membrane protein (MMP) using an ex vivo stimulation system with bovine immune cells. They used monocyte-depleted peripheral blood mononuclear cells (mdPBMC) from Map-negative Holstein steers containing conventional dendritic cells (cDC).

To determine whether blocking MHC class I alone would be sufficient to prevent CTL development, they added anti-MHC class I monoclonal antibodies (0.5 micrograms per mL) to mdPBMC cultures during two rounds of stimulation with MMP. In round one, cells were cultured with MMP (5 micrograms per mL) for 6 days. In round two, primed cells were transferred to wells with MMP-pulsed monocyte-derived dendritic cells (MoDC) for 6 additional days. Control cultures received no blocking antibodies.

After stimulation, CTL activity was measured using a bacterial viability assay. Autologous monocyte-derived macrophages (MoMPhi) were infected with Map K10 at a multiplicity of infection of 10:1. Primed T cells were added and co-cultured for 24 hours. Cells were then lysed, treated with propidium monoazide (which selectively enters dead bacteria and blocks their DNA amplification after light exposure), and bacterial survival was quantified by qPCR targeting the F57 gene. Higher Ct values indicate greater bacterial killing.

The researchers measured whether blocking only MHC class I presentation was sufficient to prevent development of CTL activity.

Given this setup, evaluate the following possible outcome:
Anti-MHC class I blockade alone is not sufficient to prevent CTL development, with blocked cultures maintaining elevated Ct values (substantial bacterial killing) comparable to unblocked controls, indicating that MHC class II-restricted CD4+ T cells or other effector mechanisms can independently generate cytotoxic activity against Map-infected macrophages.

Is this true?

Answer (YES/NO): NO